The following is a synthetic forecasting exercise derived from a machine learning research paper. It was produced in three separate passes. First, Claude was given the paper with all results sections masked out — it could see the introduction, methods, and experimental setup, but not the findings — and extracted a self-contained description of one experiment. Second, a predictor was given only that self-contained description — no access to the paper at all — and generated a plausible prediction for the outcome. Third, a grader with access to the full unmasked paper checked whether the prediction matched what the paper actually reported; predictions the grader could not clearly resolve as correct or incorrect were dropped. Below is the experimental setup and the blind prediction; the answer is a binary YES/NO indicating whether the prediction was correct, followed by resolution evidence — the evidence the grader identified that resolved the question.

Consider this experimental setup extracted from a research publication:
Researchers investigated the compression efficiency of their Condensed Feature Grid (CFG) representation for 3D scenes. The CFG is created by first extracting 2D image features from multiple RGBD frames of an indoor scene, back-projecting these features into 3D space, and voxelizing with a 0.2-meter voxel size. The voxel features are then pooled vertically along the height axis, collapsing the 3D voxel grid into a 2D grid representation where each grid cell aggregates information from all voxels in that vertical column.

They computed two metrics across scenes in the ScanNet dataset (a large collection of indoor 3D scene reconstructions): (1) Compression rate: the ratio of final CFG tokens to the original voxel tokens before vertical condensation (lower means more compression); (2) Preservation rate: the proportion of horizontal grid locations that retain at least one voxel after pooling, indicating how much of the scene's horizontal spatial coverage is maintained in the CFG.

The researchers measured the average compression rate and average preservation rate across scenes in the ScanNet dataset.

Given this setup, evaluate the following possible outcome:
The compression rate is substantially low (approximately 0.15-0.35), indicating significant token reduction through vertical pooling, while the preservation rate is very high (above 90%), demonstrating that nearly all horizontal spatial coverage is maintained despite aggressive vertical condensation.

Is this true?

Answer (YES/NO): YES